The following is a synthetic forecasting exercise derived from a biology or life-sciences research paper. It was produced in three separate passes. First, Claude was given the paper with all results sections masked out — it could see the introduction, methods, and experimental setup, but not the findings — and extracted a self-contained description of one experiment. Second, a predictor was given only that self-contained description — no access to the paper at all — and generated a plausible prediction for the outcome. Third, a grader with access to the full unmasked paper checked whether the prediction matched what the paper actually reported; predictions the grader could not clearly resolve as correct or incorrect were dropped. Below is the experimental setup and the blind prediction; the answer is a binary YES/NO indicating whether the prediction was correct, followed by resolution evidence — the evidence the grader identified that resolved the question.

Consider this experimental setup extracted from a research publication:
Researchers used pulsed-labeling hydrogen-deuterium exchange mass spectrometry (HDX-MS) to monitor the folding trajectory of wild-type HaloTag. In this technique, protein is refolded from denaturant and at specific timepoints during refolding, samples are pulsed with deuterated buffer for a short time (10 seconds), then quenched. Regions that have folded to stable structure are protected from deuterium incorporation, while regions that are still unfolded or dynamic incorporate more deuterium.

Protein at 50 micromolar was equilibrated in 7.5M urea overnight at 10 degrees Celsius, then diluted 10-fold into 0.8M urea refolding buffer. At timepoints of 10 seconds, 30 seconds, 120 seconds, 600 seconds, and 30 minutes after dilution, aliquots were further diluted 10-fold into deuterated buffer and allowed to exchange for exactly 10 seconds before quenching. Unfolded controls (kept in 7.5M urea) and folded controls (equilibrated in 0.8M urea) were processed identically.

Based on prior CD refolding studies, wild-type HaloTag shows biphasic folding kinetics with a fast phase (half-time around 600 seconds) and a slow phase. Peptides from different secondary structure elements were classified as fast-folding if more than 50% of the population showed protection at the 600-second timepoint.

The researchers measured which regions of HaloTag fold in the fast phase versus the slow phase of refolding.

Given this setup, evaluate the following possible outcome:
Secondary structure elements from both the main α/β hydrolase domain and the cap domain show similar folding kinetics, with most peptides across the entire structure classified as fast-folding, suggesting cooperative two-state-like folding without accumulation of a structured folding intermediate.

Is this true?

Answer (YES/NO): NO